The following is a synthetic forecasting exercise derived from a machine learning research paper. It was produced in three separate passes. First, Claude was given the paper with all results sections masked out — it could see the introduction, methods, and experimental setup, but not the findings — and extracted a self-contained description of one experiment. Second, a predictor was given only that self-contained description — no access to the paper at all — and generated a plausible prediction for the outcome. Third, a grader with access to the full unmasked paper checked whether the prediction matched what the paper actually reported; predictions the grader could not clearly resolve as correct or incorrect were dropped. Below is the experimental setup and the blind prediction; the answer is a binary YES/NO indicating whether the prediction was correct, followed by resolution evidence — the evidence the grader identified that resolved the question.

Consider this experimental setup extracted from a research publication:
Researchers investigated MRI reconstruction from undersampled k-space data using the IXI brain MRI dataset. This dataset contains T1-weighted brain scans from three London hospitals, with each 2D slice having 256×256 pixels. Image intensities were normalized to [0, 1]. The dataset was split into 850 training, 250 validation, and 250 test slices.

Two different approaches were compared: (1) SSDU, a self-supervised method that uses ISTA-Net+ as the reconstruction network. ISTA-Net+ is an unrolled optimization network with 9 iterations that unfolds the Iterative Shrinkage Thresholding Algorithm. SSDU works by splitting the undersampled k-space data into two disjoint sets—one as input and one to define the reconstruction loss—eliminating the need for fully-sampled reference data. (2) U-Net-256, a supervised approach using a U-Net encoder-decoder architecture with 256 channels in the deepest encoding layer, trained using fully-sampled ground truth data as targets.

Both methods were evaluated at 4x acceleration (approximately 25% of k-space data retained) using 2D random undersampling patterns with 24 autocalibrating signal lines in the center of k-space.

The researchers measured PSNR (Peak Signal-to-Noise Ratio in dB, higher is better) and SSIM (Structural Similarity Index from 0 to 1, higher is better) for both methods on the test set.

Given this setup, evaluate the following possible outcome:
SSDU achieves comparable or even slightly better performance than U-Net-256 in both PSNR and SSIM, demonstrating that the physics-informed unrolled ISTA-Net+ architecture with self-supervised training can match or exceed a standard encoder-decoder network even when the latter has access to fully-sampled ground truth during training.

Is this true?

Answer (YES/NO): NO